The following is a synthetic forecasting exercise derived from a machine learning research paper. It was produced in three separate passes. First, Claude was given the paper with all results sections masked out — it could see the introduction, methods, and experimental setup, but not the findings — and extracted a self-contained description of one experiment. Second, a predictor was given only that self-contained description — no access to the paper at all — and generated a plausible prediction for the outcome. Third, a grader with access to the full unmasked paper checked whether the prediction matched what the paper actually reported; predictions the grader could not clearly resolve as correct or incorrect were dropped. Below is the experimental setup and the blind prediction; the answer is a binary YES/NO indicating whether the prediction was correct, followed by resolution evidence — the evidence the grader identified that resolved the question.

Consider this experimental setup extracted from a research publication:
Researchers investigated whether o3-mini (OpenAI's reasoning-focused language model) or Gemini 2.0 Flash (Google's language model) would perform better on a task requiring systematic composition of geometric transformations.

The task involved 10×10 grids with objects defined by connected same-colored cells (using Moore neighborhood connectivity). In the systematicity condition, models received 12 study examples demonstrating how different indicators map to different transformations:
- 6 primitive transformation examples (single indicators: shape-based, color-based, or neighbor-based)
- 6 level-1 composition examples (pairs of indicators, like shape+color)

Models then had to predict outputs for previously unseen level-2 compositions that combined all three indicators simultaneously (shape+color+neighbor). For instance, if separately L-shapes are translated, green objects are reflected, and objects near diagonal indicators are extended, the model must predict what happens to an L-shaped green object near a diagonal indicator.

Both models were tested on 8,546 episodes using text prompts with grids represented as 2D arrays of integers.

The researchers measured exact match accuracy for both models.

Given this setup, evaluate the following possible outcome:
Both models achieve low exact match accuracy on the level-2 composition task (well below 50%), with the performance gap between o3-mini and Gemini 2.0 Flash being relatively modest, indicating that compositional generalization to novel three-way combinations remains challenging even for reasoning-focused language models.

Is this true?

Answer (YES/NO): YES